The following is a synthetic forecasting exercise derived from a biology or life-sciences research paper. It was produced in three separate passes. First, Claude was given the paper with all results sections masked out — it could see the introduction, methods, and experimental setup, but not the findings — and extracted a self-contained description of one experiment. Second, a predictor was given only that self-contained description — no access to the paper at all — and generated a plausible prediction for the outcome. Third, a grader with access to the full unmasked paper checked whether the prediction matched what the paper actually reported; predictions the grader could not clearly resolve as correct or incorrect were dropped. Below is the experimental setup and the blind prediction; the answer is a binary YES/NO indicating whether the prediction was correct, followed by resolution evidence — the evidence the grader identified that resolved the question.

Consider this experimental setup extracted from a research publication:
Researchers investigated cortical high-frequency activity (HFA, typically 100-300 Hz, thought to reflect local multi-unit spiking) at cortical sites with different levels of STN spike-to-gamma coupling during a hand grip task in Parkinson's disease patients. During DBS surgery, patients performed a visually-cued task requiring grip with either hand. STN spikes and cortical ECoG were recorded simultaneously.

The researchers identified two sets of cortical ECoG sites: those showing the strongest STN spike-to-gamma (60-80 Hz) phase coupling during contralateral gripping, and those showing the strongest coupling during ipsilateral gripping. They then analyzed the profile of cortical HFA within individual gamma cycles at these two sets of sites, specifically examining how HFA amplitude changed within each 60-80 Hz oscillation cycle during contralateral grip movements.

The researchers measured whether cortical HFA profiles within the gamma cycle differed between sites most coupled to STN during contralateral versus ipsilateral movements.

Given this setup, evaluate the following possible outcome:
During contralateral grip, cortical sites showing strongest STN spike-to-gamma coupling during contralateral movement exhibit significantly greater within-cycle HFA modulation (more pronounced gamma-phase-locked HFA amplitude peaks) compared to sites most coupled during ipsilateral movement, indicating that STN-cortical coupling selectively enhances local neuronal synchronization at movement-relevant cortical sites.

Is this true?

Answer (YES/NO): NO